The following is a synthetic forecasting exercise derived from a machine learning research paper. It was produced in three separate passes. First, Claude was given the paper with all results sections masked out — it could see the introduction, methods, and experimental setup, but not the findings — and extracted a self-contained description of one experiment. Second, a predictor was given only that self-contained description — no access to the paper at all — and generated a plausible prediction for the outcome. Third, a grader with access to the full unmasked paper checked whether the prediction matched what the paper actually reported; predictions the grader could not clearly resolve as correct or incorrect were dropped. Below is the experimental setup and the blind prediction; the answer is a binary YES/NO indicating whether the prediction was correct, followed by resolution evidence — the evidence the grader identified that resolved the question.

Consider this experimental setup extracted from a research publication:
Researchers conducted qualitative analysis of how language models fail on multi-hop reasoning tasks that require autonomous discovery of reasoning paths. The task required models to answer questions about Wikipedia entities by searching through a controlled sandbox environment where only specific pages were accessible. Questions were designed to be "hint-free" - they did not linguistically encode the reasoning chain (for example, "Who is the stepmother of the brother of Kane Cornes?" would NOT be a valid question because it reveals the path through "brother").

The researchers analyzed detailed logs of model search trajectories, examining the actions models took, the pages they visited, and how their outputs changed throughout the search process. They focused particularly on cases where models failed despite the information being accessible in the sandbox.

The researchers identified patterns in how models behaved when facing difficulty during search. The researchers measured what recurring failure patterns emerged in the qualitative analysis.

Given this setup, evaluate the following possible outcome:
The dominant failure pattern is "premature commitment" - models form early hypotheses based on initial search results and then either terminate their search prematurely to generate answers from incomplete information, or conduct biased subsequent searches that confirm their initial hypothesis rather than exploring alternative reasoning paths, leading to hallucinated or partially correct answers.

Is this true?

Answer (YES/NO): NO